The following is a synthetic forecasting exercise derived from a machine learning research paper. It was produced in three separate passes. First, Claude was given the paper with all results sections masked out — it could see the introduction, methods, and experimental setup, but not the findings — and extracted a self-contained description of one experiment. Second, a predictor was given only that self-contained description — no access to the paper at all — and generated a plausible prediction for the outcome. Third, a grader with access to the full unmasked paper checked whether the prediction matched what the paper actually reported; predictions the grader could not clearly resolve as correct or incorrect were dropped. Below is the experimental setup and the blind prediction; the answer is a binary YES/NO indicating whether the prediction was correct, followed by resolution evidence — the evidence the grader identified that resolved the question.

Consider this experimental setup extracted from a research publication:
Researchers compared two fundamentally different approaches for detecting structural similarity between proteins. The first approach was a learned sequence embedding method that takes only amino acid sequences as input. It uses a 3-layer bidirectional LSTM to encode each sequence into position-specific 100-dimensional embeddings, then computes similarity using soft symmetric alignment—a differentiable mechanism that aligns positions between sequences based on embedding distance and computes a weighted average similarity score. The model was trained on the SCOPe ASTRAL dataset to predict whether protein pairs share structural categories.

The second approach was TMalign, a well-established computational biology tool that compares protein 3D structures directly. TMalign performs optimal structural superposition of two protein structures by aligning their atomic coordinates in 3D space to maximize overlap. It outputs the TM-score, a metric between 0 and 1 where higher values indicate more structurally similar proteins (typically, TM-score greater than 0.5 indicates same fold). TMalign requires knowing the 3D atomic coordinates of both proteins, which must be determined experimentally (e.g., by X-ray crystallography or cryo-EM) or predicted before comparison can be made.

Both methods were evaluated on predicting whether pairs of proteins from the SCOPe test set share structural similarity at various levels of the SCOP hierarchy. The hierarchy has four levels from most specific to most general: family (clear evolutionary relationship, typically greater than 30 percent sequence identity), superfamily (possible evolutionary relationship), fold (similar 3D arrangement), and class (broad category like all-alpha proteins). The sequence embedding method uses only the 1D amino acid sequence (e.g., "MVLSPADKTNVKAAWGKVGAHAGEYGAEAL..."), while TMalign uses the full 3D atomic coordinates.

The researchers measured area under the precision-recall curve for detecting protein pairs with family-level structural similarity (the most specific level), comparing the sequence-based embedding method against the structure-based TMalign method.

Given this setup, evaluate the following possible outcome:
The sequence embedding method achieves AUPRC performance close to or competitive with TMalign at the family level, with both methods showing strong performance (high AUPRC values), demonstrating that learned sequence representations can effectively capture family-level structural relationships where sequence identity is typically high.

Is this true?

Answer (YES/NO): NO